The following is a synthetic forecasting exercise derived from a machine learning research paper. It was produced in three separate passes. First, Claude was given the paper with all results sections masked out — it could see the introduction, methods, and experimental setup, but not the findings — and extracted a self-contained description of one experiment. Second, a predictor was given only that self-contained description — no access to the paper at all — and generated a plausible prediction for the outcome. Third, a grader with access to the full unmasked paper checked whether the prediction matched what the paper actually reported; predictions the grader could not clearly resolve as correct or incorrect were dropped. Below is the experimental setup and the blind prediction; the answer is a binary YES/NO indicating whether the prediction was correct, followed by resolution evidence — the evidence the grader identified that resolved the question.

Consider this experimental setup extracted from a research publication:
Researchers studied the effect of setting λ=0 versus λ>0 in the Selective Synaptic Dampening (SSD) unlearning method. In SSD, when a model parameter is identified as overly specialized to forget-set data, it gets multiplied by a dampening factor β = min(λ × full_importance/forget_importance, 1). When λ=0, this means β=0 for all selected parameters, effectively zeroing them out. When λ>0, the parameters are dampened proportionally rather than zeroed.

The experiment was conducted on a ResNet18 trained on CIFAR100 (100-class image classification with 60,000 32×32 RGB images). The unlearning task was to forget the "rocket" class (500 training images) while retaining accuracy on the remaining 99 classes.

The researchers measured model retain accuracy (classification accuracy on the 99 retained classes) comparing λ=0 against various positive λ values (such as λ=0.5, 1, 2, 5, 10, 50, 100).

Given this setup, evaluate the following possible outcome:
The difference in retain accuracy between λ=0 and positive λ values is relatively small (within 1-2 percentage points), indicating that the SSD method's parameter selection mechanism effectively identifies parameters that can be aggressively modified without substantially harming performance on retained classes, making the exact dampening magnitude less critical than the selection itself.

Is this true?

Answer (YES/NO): NO